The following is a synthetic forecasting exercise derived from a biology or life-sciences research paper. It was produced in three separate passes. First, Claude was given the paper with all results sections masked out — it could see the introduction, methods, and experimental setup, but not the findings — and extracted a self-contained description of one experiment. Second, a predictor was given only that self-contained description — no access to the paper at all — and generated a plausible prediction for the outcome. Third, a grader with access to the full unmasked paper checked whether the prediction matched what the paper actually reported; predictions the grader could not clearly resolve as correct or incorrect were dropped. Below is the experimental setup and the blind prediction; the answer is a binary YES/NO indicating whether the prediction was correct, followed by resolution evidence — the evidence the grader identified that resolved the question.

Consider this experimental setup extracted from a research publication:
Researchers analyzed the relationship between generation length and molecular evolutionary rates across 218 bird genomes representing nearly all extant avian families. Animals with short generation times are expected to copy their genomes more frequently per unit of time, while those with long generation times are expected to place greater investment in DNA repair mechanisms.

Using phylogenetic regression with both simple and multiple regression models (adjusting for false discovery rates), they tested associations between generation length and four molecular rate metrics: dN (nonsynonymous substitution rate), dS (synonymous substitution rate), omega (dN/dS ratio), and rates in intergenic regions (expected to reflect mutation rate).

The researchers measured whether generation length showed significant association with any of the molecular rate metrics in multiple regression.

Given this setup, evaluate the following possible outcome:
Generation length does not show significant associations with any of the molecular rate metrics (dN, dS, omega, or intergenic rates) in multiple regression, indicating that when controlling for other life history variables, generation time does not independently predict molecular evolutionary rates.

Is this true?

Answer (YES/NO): NO